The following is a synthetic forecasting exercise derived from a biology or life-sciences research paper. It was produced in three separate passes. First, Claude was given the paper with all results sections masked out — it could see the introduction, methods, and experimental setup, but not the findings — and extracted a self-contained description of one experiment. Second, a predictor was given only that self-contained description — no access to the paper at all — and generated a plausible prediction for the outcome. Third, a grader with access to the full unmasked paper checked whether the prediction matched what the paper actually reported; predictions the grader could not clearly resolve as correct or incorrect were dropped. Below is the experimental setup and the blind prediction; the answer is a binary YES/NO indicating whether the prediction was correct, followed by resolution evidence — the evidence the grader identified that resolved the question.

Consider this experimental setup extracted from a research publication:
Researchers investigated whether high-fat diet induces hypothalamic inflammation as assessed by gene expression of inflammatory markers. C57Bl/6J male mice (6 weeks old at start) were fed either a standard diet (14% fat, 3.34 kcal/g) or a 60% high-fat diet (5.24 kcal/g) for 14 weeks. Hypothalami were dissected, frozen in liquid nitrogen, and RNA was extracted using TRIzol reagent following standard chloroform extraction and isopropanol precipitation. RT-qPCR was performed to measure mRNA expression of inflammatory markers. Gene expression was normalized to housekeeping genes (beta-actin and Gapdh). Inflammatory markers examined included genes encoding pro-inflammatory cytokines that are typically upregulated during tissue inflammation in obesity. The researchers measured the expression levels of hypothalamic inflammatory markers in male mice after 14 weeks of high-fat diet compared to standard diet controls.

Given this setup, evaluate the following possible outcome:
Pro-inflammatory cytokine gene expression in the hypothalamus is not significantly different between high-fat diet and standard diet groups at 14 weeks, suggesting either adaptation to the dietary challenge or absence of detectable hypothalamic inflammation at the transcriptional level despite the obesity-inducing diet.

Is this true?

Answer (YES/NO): YES